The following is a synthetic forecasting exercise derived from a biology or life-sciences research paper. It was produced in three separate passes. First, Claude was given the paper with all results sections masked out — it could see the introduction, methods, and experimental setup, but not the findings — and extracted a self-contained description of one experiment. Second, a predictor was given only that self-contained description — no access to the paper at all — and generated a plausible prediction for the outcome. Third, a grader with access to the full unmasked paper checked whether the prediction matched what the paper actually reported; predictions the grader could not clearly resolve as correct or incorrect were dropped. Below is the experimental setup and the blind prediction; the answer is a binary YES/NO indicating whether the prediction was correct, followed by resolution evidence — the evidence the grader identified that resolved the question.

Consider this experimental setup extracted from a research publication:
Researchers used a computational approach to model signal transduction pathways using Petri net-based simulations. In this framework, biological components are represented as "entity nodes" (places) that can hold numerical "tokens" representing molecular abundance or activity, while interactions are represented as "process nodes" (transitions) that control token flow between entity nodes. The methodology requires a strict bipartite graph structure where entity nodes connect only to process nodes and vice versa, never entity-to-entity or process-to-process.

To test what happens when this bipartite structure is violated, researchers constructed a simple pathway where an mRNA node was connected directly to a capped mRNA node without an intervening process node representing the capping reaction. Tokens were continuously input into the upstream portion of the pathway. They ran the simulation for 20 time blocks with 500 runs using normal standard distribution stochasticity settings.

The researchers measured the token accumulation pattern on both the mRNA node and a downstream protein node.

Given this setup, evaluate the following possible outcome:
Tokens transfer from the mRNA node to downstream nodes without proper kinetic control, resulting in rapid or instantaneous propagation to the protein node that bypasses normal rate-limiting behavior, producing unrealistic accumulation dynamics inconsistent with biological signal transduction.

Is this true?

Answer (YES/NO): NO